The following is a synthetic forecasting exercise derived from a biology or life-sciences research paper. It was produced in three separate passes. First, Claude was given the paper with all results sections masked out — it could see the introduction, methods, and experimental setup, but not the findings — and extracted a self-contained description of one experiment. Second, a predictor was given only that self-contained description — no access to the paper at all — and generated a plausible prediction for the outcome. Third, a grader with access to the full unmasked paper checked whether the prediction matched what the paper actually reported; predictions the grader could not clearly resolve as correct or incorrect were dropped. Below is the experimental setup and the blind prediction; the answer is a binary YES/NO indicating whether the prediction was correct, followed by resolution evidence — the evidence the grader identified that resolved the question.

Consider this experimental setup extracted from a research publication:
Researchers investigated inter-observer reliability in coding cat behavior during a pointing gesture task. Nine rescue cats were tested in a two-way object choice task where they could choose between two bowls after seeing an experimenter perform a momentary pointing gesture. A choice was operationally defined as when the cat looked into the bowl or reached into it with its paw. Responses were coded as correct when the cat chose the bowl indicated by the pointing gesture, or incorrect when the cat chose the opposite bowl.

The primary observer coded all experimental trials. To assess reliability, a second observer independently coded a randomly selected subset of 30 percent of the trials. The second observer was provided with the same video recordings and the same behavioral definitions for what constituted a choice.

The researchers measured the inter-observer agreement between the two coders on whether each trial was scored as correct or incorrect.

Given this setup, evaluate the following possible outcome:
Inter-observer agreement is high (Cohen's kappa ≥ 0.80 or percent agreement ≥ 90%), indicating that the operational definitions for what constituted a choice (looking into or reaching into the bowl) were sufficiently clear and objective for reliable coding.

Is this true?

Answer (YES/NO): YES